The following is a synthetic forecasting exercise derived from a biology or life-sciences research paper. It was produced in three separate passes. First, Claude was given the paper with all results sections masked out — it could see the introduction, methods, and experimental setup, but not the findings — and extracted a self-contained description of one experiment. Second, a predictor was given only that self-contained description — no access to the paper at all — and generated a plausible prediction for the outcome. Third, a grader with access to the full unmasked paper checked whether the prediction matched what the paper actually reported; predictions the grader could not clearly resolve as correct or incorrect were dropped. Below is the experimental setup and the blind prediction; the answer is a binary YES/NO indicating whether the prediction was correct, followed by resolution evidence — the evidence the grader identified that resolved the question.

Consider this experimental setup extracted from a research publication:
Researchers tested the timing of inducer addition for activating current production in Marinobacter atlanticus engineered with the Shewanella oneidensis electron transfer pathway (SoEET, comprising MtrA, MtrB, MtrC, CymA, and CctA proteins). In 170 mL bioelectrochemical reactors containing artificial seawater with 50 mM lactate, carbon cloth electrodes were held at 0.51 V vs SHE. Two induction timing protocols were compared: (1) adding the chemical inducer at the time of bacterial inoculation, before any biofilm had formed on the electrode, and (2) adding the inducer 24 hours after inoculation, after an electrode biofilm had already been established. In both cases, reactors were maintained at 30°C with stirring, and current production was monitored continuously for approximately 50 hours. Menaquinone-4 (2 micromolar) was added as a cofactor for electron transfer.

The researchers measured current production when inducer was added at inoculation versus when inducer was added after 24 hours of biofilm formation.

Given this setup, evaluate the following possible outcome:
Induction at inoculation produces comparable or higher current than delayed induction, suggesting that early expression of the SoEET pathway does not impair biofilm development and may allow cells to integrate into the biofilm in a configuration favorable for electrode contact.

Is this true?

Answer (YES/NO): YES